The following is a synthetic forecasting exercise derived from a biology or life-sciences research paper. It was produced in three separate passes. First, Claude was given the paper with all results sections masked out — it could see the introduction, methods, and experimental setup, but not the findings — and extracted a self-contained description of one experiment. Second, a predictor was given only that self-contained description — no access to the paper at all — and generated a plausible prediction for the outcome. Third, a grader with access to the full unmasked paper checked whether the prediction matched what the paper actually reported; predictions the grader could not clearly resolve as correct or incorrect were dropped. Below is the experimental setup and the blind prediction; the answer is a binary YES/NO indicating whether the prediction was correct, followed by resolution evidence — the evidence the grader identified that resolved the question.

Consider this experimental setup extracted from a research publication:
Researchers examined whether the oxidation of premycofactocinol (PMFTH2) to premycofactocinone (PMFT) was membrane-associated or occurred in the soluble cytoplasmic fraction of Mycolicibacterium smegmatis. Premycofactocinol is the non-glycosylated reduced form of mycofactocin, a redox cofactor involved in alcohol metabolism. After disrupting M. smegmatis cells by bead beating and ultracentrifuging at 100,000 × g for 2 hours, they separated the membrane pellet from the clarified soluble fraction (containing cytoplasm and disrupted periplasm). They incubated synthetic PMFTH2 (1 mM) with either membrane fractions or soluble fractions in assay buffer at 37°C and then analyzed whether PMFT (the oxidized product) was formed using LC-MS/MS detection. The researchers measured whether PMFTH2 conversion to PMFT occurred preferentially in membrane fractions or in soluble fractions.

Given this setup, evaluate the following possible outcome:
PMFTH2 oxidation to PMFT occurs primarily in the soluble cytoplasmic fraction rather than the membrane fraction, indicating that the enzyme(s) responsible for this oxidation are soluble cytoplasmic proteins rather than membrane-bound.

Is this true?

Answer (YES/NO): NO